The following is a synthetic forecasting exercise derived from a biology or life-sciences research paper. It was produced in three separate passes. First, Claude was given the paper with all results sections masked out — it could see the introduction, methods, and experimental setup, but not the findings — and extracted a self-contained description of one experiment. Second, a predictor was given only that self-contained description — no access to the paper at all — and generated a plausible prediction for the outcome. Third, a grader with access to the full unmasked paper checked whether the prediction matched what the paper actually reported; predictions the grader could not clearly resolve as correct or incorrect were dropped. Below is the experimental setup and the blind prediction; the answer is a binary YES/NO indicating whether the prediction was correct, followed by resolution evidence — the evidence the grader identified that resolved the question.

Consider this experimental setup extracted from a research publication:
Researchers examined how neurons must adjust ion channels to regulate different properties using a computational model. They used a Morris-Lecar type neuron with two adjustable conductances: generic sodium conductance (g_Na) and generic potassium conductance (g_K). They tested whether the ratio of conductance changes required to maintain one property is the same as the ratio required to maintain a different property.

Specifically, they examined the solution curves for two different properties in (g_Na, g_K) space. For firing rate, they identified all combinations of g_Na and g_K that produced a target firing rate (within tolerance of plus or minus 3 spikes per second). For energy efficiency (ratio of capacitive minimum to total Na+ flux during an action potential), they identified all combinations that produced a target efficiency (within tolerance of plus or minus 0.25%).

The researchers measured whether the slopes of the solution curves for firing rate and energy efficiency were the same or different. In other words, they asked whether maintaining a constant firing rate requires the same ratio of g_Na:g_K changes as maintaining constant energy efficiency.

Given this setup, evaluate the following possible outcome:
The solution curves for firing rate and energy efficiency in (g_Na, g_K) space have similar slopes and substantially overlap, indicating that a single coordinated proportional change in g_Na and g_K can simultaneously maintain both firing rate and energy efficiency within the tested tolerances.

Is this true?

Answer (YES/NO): NO